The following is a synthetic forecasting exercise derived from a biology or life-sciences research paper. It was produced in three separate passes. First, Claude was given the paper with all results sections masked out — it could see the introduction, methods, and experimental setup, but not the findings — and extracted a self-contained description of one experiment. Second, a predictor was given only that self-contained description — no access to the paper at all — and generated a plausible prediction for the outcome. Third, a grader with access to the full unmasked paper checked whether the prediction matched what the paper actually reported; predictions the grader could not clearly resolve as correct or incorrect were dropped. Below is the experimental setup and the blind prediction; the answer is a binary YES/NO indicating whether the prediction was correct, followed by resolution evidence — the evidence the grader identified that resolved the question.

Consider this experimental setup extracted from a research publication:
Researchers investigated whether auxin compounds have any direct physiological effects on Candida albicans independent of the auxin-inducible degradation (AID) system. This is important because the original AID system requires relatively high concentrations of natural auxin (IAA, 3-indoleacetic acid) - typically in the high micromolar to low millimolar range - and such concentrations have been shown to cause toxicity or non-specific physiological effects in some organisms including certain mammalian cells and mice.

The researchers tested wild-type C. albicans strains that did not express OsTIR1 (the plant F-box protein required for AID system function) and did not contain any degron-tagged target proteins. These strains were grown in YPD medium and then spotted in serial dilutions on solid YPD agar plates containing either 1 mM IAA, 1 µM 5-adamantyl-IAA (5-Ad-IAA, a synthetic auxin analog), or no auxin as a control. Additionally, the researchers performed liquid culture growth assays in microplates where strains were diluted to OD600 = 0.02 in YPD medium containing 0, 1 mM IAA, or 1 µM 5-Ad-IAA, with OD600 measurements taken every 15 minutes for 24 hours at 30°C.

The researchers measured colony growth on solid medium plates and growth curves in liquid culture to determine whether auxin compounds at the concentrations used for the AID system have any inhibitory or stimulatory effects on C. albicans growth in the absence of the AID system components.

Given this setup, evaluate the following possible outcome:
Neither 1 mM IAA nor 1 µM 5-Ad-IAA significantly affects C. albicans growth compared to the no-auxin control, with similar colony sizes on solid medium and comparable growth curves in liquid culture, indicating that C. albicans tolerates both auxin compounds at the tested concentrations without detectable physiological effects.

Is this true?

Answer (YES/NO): YES